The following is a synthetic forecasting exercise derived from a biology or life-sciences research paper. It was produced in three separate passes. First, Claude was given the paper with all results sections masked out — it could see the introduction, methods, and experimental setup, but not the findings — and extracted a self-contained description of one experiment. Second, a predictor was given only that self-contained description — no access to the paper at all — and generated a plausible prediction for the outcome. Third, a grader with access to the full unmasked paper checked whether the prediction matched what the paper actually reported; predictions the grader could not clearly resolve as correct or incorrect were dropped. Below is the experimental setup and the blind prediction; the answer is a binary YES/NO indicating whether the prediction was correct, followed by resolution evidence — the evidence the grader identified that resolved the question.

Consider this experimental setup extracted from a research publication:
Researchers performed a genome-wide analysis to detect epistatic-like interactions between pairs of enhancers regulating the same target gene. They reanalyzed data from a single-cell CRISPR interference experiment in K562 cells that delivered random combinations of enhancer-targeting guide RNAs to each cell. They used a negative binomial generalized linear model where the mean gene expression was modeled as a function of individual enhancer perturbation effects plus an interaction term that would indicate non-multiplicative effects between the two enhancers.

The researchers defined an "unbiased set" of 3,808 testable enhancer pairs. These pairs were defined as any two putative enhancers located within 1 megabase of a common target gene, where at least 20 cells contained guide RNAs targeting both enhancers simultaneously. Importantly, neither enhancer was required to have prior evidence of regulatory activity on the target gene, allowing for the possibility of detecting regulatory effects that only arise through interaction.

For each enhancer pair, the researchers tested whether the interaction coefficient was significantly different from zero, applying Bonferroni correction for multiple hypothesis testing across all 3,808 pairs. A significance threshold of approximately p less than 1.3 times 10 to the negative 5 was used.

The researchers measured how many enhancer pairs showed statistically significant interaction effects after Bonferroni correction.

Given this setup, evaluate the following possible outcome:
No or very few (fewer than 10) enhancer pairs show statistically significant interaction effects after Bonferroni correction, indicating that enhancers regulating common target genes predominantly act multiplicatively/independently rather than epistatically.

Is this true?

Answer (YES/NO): YES